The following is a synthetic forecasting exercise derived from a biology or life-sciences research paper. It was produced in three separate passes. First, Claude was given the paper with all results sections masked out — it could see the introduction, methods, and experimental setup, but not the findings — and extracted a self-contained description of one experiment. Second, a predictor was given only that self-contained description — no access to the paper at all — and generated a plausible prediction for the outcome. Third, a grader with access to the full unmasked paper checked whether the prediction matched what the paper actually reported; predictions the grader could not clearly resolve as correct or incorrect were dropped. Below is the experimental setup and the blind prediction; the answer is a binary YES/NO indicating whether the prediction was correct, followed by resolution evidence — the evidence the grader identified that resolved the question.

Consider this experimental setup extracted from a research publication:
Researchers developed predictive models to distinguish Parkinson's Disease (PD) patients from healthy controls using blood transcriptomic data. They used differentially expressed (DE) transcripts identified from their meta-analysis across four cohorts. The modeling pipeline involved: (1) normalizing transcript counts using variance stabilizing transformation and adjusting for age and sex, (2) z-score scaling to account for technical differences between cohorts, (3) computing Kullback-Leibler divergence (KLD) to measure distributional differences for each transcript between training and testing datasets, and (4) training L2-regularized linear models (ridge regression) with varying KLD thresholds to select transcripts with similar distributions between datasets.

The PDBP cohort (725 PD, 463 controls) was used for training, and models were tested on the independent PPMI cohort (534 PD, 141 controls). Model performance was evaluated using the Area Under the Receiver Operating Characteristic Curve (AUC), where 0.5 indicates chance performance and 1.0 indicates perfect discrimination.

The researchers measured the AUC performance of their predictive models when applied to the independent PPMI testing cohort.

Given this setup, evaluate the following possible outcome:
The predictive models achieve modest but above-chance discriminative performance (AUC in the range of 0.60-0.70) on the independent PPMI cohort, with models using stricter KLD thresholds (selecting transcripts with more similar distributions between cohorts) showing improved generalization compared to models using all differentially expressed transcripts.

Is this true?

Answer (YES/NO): NO